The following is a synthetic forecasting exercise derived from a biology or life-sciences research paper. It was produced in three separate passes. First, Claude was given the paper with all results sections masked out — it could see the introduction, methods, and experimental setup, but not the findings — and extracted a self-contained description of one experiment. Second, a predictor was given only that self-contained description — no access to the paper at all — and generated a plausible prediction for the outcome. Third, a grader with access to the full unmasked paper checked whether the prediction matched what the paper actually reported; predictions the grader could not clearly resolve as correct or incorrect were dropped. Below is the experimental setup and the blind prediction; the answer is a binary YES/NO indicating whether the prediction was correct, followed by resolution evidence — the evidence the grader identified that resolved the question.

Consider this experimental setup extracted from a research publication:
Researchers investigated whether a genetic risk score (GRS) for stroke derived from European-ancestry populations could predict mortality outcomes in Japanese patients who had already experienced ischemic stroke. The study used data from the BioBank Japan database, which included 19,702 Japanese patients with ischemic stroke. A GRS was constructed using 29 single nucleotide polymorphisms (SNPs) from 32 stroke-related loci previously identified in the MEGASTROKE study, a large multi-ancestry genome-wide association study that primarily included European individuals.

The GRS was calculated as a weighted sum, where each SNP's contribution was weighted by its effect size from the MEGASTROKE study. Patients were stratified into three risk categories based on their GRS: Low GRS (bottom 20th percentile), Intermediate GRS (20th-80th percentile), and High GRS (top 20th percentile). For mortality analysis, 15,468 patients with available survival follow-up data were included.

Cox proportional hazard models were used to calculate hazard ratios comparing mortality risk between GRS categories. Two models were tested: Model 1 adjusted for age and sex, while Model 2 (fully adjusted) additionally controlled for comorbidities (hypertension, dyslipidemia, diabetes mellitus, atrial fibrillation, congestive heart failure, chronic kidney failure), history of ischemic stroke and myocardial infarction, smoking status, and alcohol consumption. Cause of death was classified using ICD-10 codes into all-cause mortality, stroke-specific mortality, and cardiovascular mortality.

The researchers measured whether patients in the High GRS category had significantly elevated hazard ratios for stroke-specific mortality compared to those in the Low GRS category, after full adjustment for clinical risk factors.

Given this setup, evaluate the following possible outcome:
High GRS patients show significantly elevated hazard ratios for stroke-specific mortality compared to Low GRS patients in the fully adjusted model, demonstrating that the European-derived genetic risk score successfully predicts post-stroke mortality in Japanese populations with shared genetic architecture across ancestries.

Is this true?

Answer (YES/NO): YES